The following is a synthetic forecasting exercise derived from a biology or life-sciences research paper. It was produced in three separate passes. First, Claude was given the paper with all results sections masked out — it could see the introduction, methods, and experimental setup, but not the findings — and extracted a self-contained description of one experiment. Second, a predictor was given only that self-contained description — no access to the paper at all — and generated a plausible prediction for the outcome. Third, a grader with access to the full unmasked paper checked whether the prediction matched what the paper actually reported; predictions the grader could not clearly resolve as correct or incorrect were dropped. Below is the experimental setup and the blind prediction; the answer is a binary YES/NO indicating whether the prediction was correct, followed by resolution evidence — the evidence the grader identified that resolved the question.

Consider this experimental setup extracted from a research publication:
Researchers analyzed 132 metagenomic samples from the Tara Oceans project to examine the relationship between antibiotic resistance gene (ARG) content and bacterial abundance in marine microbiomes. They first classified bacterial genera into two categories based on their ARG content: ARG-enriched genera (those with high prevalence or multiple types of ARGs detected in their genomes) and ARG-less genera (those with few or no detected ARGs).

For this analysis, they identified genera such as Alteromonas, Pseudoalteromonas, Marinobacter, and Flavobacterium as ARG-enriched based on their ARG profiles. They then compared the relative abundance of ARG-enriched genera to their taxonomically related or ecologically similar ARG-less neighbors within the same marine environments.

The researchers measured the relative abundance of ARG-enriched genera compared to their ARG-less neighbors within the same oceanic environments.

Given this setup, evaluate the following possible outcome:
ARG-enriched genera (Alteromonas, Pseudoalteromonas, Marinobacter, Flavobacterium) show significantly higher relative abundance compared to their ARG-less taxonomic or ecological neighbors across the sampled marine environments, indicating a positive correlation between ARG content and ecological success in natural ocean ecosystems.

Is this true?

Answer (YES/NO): YES